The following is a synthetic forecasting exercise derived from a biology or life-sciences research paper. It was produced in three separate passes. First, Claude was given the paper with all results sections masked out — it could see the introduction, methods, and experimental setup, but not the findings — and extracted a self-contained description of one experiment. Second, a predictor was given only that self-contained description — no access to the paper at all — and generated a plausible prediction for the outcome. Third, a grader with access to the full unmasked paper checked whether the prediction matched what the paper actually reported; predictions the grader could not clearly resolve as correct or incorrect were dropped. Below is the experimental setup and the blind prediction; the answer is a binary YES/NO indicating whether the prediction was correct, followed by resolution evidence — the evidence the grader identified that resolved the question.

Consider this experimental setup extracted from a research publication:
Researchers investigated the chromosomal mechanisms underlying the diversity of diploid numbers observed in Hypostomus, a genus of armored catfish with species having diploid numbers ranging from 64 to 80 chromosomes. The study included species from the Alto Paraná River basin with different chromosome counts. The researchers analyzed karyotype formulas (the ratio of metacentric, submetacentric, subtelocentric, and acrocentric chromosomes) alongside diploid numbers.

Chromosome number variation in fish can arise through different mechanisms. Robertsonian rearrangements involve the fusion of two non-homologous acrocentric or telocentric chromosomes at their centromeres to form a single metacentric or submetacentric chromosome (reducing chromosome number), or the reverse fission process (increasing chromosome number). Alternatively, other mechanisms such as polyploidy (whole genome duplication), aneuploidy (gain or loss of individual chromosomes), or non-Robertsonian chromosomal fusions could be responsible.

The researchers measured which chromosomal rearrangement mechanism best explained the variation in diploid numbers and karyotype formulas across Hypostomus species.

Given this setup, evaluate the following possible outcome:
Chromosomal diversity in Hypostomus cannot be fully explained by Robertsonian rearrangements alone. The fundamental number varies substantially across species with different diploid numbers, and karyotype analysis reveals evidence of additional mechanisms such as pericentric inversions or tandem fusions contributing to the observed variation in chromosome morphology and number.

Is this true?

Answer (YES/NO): NO